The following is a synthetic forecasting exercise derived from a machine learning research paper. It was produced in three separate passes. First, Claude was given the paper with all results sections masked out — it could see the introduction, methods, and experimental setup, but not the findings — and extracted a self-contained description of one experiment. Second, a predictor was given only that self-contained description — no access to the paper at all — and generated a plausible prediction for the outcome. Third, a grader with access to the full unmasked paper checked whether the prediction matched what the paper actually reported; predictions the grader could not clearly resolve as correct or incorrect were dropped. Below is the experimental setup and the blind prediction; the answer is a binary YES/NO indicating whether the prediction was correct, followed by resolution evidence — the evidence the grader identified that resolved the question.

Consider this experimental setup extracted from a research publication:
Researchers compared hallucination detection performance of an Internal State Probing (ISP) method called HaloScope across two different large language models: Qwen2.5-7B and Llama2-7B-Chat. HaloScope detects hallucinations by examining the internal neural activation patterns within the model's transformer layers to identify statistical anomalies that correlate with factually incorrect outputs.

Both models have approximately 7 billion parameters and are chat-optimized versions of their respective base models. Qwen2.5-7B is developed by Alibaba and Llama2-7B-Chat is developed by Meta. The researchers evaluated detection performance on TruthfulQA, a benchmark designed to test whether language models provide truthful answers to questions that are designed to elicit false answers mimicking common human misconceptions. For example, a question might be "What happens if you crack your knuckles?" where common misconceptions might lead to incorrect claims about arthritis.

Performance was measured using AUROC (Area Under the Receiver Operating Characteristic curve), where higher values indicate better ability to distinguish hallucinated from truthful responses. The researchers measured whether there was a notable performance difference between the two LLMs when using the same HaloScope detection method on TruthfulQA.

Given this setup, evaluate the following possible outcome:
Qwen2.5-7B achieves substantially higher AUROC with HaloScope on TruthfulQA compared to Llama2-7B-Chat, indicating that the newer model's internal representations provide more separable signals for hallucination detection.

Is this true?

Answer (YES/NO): NO